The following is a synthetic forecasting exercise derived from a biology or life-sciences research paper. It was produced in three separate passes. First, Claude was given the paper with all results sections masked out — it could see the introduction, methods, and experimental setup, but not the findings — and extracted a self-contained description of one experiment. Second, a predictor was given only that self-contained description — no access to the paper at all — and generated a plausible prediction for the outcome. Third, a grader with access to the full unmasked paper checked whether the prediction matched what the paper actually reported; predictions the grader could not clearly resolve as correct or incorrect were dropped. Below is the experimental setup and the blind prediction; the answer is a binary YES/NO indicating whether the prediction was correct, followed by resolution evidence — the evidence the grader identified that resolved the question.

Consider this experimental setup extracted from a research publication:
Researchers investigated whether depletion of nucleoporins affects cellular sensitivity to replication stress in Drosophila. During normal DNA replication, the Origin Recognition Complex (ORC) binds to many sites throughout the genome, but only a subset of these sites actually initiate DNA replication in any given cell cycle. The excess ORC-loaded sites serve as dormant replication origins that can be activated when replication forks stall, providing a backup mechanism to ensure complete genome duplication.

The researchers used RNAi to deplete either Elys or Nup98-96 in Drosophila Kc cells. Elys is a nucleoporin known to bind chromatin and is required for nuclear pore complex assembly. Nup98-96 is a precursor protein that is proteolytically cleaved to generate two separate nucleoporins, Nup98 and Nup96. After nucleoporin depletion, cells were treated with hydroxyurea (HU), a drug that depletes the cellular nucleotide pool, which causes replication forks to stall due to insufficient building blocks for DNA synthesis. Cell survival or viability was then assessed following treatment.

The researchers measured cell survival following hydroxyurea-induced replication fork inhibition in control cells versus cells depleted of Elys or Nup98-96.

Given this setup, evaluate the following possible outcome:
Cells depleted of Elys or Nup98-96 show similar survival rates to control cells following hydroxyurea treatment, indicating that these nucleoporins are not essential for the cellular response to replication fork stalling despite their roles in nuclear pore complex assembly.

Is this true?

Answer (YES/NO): NO